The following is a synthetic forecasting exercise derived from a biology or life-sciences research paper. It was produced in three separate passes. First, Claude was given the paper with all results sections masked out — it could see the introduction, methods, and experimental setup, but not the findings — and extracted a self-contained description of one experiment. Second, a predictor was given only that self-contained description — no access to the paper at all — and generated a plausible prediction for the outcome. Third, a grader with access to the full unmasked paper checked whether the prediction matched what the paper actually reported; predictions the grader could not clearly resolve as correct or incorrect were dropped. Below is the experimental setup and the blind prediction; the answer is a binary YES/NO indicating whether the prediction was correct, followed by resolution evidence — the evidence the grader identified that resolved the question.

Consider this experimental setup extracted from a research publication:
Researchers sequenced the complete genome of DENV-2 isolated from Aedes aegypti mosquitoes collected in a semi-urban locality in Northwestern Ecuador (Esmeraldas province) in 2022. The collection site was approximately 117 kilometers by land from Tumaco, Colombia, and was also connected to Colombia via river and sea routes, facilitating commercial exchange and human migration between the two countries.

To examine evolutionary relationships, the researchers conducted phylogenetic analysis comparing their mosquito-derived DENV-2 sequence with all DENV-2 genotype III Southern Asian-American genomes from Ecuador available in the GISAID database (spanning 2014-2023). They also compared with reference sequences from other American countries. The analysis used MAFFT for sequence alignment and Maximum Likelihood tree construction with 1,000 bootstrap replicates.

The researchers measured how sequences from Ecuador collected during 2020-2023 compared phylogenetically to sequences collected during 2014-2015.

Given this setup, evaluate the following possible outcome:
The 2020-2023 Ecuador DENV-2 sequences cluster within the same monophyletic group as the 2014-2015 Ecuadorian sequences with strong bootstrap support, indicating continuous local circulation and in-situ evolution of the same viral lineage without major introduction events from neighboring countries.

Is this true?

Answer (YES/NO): NO